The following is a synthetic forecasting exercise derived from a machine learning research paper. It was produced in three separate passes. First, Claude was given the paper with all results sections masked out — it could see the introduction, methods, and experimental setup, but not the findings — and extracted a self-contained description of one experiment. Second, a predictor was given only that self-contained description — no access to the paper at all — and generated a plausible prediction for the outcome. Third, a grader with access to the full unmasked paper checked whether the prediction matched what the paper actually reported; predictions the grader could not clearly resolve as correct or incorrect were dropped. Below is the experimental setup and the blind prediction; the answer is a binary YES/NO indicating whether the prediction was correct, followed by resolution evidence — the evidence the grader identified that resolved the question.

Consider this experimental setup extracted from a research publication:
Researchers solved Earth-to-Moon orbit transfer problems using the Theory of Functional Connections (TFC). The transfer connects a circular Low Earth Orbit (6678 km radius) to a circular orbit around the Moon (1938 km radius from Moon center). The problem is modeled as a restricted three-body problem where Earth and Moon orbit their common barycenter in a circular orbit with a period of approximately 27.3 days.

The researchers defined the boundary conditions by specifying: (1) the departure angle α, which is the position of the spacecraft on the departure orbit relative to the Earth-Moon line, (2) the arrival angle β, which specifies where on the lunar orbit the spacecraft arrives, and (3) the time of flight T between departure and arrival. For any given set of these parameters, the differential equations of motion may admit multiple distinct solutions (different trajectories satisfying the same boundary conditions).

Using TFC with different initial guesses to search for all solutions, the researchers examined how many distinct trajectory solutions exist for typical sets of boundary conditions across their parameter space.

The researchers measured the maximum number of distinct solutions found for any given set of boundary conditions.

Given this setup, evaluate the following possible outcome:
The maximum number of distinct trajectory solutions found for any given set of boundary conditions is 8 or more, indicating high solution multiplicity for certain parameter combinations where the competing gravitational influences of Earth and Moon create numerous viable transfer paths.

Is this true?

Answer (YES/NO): NO